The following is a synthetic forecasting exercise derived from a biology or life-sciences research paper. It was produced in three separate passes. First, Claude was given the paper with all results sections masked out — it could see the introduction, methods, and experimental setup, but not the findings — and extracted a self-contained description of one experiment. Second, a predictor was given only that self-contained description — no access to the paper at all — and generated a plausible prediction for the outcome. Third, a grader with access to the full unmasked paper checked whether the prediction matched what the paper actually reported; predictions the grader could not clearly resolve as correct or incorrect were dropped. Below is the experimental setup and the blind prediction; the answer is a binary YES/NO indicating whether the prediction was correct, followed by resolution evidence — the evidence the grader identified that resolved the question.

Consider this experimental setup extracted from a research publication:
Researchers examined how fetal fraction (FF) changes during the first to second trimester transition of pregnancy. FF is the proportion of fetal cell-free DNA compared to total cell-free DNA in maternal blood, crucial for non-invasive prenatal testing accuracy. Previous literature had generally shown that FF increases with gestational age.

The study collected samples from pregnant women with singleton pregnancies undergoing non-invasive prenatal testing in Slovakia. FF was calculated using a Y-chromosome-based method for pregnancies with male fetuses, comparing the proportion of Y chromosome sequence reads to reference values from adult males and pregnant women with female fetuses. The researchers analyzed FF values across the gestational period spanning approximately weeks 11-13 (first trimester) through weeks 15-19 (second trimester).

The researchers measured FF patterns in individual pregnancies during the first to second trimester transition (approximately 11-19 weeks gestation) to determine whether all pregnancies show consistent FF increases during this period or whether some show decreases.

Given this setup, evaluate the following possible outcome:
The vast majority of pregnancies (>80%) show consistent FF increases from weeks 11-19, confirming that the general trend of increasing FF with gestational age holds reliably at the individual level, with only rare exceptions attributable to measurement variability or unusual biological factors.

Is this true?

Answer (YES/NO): NO